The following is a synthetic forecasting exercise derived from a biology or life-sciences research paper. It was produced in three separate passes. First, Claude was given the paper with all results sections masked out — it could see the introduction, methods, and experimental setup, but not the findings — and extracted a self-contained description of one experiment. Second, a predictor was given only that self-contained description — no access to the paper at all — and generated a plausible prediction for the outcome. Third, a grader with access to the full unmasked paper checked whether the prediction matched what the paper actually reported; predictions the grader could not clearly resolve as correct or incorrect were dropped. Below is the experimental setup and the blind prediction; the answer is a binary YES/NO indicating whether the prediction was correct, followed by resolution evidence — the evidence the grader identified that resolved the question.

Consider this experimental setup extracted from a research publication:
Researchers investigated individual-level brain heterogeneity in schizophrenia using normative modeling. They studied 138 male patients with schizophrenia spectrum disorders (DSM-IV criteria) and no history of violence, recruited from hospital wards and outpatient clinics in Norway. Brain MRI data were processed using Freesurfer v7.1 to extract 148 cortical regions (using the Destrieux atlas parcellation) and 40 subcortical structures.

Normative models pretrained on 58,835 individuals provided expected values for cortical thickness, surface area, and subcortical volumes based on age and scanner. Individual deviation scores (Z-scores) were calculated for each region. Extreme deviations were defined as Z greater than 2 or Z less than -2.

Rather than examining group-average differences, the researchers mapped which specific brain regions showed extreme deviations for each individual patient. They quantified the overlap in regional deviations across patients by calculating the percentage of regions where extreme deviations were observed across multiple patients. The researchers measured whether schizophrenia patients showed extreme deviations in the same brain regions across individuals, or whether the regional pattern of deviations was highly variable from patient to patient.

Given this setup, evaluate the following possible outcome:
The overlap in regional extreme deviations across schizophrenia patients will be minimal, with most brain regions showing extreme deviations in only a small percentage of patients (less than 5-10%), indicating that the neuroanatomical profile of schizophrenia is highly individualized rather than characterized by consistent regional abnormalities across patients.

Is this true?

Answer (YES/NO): YES